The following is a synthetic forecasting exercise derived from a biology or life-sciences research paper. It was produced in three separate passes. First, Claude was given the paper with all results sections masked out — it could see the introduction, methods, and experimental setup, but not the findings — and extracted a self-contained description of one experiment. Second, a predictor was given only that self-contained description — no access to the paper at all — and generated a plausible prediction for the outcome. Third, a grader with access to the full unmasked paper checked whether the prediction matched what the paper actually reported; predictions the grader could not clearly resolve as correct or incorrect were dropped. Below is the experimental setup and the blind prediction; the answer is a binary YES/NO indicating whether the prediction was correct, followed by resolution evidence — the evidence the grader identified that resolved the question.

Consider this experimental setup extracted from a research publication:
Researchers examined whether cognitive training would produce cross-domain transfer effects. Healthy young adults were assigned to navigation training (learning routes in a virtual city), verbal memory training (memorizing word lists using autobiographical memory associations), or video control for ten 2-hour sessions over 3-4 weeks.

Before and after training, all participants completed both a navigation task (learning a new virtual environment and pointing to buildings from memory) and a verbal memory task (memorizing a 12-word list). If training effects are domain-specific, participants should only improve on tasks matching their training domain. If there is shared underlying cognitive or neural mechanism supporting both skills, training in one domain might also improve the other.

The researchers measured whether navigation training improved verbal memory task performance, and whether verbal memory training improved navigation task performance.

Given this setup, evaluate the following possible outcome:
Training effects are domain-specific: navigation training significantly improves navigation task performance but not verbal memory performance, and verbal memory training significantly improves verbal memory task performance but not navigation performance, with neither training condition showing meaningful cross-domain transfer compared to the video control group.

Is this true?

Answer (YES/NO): YES